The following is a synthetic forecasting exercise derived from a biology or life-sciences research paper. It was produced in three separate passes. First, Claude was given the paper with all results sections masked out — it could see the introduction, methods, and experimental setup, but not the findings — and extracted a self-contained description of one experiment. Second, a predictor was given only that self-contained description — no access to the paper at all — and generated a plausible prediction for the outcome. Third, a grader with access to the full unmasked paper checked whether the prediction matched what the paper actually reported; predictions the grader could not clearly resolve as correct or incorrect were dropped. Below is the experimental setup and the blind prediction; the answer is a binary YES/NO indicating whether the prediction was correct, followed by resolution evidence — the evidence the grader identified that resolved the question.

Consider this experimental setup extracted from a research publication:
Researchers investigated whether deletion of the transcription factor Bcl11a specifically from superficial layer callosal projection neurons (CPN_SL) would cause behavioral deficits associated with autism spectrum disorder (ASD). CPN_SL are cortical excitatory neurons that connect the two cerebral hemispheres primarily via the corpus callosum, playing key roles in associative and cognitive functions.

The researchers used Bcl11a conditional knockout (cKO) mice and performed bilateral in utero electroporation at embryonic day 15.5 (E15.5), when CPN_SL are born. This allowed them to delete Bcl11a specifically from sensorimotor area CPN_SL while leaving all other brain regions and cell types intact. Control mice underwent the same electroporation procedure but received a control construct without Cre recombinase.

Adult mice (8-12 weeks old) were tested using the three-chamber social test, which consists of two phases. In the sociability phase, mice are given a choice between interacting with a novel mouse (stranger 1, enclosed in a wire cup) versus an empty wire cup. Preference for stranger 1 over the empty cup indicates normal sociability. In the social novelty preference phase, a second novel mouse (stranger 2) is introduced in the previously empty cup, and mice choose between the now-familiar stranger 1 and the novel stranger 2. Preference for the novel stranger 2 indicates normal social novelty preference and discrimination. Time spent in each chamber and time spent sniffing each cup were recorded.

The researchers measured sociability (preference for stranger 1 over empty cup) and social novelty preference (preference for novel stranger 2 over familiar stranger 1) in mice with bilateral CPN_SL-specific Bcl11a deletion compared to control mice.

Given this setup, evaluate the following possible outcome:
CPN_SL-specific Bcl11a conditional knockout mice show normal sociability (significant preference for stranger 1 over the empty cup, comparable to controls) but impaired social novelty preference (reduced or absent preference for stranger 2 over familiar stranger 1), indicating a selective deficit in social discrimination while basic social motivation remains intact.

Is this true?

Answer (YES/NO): YES